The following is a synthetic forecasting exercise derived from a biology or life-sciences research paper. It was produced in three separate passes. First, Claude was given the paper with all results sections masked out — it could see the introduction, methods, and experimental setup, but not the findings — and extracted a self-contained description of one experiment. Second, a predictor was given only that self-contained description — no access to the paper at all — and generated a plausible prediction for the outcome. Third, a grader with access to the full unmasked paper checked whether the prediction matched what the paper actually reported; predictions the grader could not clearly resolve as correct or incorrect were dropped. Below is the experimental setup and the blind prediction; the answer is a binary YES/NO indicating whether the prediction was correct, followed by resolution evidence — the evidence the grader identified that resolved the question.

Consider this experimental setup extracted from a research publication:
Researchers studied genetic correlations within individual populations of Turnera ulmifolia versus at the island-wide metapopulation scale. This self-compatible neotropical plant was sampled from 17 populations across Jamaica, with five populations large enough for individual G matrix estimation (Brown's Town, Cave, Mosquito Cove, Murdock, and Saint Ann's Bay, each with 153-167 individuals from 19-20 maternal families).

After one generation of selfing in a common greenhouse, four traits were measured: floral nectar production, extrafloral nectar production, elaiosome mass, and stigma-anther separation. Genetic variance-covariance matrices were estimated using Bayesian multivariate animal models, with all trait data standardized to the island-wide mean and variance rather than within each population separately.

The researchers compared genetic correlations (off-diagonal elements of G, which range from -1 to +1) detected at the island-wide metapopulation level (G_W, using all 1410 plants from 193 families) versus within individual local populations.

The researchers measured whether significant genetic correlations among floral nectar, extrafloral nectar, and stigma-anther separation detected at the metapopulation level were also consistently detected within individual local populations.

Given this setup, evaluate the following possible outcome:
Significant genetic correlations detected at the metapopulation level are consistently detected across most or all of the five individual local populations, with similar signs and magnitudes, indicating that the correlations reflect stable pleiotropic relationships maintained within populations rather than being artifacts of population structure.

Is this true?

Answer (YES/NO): NO